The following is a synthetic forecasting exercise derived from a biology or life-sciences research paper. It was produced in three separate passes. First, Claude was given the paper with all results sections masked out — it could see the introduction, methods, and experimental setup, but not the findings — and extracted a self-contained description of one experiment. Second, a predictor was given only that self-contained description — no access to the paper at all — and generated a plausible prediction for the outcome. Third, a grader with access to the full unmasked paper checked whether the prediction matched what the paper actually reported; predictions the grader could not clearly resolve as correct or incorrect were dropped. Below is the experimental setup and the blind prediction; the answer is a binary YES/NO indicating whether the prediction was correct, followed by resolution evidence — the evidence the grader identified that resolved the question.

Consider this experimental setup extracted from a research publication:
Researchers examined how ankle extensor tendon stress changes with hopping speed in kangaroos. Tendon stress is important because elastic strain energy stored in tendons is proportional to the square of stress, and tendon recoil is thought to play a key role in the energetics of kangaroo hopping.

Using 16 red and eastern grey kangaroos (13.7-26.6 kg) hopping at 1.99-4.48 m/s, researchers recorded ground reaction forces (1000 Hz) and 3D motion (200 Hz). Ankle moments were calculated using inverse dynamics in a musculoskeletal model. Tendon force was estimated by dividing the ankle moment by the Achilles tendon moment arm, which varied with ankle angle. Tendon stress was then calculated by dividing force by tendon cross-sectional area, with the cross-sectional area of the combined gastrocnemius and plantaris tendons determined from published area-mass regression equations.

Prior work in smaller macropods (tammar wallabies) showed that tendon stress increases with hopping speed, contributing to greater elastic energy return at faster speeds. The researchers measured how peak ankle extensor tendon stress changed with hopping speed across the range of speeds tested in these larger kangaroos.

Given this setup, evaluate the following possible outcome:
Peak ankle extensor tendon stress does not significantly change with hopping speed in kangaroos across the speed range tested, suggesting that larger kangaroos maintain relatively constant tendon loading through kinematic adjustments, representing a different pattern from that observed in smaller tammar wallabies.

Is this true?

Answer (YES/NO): NO